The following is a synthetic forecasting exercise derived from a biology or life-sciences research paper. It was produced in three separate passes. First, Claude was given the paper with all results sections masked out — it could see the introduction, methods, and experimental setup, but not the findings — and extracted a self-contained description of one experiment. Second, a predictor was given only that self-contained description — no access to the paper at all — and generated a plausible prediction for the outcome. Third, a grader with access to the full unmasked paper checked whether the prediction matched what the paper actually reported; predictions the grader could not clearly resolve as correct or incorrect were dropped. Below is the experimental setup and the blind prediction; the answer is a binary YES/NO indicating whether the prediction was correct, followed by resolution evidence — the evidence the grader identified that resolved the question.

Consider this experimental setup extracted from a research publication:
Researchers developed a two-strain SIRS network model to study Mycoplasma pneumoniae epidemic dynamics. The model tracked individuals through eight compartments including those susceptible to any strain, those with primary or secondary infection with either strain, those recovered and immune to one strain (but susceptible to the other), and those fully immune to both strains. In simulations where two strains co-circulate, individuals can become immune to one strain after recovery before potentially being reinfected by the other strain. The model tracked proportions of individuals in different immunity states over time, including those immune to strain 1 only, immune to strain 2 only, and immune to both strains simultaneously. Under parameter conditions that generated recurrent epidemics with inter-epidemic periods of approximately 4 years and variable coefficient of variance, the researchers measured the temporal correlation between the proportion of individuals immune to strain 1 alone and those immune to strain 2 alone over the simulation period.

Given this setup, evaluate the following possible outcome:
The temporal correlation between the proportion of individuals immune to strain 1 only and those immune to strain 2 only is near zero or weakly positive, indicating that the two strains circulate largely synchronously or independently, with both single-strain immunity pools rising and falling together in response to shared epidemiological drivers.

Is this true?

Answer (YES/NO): NO